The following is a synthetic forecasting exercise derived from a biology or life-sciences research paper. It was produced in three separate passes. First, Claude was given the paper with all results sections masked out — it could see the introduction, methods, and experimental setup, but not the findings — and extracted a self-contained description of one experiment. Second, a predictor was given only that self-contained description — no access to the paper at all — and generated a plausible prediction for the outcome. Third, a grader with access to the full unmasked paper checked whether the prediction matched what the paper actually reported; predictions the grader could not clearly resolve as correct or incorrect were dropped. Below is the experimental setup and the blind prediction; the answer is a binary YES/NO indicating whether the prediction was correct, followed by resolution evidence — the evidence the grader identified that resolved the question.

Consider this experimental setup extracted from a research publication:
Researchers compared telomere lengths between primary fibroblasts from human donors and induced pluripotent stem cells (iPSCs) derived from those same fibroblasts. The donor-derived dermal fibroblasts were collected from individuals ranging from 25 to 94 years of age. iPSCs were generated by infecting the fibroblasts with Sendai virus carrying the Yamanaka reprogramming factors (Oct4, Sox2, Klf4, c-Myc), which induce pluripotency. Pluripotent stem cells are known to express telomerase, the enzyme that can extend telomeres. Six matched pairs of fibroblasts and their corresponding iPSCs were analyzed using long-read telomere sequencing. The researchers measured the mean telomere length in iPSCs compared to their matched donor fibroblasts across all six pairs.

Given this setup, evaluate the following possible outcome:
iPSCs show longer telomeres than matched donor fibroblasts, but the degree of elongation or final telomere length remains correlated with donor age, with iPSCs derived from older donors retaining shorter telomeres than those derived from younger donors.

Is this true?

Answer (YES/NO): NO